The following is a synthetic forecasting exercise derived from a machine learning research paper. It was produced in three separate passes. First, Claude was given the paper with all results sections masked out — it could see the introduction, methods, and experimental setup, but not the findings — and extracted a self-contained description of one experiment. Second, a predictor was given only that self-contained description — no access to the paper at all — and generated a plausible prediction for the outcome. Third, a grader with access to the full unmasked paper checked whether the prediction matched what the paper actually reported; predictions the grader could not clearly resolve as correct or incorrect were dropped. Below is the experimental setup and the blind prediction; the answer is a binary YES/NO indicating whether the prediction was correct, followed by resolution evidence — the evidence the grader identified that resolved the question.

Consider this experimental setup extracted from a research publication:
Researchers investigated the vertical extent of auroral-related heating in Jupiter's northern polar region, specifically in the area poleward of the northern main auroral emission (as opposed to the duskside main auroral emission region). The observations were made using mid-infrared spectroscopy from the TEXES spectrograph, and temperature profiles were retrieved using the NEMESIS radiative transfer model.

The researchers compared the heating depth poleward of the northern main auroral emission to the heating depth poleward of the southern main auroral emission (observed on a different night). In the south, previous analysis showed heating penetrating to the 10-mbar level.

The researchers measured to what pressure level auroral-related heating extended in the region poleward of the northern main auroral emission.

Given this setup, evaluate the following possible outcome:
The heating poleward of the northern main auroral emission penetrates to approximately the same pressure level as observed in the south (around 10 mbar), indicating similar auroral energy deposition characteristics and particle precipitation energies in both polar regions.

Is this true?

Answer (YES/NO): NO